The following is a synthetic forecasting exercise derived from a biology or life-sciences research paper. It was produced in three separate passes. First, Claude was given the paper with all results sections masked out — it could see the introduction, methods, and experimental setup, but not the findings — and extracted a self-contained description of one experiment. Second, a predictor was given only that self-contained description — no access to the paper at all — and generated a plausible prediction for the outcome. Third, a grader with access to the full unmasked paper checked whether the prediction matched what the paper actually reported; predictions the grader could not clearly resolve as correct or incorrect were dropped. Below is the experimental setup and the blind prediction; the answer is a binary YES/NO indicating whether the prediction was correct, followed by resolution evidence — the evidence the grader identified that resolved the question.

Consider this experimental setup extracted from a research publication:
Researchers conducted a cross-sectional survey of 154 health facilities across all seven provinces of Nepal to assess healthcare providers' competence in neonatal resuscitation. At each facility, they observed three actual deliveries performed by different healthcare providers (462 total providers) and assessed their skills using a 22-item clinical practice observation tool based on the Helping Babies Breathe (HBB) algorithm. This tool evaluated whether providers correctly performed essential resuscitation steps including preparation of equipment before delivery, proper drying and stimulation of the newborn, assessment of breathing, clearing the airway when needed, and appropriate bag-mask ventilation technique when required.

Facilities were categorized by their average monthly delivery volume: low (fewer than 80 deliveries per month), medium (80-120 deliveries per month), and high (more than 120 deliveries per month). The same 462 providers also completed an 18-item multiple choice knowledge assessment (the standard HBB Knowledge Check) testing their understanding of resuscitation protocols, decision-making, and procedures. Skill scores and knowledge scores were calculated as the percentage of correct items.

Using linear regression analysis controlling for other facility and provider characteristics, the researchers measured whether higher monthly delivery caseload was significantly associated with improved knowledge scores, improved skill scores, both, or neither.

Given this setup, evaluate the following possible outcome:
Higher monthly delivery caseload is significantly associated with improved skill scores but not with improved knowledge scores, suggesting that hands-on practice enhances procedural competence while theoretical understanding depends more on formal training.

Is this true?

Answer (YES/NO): YES